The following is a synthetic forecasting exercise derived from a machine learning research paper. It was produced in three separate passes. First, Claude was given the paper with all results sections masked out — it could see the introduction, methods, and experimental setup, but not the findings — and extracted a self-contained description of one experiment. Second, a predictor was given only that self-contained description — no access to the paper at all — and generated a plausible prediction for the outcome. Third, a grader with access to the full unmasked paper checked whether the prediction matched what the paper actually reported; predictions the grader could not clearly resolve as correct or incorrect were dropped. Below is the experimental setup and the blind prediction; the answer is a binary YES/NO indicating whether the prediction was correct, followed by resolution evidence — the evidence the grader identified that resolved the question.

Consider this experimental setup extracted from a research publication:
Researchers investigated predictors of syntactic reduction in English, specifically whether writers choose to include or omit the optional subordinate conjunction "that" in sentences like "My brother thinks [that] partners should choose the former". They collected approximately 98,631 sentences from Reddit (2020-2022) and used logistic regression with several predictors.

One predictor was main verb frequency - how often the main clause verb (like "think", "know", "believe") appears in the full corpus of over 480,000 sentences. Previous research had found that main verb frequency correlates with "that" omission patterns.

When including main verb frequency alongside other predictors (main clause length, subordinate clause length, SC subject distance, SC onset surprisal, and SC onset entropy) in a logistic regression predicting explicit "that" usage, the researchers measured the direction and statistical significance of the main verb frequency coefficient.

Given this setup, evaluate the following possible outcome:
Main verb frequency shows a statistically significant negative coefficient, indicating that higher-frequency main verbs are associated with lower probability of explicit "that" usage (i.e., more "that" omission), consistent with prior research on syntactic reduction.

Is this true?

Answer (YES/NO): YES